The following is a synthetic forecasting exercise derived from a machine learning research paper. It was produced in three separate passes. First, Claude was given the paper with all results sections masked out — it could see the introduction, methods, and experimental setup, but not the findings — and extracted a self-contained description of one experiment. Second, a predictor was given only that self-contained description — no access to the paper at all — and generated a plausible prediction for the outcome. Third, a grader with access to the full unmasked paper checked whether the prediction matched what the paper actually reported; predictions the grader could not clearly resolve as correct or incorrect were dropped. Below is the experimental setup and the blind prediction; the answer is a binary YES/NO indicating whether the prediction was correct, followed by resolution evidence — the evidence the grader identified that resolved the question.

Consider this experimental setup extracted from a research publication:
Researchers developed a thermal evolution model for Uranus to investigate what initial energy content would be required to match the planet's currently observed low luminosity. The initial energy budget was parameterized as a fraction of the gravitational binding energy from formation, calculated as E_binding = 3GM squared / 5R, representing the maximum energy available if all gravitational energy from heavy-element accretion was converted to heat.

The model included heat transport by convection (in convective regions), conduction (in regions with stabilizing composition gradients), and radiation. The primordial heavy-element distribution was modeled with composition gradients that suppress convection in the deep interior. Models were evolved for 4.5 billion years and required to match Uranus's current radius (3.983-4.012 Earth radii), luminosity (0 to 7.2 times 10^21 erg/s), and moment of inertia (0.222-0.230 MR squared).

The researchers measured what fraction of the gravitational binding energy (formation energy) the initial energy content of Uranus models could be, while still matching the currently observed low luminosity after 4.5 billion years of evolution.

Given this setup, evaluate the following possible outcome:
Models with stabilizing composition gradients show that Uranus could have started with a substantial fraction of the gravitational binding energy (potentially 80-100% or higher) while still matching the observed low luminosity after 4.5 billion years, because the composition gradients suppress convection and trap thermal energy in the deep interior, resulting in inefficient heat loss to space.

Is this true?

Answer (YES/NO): NO